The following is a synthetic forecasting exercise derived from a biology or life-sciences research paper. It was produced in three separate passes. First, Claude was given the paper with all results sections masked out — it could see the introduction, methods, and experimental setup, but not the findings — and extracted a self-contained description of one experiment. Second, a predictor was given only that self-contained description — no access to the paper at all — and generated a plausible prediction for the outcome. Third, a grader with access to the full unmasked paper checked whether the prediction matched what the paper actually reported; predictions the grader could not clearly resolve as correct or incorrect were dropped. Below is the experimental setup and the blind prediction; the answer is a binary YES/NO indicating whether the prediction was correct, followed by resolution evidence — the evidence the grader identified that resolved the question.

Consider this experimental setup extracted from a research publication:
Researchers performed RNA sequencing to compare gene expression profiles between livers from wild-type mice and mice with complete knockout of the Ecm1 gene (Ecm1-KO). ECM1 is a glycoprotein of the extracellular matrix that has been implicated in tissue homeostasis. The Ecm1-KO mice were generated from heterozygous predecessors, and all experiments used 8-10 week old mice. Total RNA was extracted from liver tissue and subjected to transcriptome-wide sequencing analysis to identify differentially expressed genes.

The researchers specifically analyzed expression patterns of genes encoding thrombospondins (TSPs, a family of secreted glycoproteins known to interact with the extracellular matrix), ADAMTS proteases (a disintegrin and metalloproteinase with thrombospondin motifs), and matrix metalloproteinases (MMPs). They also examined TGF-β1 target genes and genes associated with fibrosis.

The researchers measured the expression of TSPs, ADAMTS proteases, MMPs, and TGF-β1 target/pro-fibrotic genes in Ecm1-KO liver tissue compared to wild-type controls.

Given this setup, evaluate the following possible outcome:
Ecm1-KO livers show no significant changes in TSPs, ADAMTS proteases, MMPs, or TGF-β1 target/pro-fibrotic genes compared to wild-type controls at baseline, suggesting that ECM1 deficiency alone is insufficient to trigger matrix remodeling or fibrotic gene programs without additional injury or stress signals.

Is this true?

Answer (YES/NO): NO